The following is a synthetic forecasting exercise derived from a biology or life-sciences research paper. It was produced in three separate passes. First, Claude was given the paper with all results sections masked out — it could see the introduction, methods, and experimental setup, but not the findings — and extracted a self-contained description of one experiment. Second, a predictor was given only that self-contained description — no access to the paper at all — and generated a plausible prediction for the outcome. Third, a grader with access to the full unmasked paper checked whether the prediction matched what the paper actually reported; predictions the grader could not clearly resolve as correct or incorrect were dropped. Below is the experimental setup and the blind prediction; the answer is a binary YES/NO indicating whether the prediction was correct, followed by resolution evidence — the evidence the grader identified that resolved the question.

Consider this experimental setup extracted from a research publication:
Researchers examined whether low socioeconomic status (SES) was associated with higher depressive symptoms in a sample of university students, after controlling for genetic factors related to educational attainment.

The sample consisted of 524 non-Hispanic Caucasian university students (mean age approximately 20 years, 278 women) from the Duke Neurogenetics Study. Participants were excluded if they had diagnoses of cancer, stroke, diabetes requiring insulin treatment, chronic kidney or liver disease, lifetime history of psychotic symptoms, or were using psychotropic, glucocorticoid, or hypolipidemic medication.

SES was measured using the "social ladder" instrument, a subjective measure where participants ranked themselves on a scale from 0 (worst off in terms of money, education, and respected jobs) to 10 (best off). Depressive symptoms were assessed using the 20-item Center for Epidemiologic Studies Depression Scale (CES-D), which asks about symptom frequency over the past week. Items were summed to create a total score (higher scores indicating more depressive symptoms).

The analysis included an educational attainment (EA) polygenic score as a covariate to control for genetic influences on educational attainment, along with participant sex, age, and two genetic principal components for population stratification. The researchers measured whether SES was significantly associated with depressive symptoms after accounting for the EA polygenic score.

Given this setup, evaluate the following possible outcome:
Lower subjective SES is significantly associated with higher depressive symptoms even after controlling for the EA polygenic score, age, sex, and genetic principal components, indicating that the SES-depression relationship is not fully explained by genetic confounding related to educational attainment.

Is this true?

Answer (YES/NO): YES